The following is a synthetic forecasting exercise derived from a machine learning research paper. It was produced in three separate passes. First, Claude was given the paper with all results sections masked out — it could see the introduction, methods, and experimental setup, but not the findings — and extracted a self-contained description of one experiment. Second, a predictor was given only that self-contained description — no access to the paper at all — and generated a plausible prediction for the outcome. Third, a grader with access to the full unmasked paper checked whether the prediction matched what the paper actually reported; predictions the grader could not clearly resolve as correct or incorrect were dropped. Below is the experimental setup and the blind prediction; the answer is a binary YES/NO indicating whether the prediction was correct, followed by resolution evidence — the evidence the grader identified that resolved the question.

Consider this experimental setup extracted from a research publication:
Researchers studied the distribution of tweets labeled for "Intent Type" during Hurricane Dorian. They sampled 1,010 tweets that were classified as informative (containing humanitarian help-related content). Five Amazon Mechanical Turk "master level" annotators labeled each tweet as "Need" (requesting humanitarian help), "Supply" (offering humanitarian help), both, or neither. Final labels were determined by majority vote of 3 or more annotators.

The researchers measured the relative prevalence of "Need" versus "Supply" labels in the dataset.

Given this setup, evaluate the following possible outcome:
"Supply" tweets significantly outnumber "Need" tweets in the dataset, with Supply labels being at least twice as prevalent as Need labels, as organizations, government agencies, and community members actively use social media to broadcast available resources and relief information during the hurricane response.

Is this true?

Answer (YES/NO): NO